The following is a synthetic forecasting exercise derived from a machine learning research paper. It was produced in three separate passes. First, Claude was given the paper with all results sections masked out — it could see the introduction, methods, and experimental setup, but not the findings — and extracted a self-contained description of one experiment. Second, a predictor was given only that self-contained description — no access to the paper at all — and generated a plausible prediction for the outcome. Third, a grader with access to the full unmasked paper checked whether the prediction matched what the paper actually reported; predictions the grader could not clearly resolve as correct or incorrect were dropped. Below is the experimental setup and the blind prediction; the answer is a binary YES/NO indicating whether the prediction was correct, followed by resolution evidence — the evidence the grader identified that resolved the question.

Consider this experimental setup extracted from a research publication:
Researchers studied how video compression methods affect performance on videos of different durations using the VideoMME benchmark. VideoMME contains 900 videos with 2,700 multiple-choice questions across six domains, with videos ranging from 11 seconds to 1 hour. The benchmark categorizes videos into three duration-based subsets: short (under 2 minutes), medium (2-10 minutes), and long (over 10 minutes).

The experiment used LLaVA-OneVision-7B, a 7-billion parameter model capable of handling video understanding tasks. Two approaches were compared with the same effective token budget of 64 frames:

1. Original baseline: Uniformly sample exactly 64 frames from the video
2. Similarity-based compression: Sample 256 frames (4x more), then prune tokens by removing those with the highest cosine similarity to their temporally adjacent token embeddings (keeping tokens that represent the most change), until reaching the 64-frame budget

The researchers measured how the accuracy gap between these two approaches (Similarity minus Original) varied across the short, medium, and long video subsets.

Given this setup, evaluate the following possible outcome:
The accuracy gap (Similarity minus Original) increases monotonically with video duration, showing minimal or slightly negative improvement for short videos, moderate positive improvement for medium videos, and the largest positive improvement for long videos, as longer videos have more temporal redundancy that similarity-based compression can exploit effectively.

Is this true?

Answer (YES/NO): YES